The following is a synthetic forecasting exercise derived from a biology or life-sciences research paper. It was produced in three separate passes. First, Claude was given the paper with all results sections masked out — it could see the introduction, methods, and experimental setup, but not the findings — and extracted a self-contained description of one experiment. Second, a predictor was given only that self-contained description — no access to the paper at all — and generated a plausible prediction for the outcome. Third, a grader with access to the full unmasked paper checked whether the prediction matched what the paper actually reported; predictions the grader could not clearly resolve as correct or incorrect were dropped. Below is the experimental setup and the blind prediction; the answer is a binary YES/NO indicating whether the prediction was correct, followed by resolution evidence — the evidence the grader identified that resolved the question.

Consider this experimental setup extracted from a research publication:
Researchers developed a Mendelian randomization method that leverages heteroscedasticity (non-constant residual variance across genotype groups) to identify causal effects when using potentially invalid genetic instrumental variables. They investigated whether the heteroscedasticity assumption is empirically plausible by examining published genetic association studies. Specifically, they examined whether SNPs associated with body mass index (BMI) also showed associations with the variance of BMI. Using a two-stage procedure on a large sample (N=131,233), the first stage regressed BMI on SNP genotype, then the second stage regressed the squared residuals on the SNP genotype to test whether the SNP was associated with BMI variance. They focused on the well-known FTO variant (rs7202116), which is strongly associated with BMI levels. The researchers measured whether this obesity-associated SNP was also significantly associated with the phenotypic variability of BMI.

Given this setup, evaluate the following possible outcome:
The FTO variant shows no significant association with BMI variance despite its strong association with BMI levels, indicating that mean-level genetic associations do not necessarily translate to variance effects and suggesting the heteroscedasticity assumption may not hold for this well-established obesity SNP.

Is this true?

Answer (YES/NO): NO